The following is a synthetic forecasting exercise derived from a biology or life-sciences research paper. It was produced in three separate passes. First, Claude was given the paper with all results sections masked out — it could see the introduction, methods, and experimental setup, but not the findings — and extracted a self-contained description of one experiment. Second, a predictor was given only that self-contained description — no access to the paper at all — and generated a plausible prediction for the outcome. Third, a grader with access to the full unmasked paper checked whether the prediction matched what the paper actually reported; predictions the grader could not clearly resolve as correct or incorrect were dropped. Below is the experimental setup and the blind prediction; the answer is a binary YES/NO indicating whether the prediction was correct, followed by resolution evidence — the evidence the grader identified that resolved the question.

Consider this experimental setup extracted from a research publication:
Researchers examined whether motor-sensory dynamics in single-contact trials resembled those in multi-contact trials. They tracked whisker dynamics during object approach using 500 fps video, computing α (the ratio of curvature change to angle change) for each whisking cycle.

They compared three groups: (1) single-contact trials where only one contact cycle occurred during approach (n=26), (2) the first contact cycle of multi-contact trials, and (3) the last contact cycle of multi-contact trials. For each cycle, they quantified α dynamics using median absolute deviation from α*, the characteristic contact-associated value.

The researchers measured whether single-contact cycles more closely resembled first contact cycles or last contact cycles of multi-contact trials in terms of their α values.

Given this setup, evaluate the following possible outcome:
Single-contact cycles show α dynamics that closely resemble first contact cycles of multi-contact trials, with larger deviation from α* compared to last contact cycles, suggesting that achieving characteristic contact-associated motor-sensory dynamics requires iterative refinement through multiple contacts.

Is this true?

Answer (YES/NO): NO